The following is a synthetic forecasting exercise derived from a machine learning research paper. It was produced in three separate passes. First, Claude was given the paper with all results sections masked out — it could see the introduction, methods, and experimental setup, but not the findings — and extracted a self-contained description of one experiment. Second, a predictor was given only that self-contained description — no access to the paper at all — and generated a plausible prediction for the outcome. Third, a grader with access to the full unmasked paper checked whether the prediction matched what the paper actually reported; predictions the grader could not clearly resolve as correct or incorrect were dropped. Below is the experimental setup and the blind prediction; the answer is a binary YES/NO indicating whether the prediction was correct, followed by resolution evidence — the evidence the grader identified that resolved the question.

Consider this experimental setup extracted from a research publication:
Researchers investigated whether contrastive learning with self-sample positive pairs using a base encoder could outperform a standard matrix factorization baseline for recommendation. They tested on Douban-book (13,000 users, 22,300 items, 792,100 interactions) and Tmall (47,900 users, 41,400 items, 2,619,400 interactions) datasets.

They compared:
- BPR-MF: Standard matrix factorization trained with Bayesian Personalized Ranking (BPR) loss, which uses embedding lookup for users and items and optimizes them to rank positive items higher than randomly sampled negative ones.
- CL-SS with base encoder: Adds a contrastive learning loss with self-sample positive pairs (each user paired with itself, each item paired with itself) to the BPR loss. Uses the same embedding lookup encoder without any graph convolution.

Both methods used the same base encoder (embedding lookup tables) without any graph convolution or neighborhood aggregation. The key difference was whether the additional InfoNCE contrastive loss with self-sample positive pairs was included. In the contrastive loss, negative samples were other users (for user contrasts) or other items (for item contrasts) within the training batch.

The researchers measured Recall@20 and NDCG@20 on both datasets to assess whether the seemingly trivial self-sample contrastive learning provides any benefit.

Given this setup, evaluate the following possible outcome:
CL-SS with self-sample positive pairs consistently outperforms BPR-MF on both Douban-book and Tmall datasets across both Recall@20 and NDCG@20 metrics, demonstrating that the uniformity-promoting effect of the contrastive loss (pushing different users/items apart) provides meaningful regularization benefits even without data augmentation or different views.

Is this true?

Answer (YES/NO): YES